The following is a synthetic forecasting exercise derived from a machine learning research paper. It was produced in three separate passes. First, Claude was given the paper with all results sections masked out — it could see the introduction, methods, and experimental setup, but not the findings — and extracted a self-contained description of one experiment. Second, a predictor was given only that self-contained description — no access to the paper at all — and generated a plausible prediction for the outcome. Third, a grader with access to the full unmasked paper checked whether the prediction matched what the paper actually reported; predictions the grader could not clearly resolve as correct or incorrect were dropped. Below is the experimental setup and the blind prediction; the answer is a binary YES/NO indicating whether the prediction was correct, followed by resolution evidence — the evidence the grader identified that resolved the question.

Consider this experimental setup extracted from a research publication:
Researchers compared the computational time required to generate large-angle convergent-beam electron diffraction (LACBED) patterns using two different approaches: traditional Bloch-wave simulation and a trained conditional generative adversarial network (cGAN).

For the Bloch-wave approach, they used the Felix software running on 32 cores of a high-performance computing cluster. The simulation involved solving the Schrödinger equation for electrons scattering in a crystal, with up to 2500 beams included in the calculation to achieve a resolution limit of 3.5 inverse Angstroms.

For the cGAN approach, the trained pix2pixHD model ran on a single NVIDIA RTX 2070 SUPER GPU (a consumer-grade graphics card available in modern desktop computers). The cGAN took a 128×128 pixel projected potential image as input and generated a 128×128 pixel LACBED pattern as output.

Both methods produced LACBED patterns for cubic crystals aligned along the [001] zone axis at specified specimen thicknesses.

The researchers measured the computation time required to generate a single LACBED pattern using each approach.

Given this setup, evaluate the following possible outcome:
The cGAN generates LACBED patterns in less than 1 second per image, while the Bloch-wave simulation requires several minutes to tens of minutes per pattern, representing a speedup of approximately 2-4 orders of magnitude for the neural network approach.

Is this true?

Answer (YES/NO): YES